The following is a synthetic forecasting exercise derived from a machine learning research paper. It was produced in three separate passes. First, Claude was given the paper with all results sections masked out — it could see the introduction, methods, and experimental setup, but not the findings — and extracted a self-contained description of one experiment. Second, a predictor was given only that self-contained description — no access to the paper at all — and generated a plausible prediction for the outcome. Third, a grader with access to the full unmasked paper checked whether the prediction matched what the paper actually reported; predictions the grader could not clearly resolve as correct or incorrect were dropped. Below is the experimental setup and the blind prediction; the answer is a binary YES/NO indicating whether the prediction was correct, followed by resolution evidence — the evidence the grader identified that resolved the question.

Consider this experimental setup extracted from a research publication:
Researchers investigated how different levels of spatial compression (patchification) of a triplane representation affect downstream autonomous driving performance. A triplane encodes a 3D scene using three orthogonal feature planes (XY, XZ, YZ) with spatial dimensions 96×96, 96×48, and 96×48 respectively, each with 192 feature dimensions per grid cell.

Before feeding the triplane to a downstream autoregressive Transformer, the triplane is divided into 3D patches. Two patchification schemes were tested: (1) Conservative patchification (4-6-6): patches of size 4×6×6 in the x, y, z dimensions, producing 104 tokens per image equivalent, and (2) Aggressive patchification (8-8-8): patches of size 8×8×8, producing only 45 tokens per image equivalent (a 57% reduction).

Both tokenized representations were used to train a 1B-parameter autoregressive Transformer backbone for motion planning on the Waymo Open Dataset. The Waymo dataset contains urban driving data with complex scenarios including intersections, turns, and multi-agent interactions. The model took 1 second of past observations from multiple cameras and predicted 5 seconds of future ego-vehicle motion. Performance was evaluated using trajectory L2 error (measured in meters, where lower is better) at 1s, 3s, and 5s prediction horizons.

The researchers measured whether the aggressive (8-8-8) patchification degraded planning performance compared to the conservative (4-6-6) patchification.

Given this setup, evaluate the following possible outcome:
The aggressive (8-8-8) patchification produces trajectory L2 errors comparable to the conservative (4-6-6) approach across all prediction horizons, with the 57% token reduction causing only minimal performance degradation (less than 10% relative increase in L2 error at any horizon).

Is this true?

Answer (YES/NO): NO